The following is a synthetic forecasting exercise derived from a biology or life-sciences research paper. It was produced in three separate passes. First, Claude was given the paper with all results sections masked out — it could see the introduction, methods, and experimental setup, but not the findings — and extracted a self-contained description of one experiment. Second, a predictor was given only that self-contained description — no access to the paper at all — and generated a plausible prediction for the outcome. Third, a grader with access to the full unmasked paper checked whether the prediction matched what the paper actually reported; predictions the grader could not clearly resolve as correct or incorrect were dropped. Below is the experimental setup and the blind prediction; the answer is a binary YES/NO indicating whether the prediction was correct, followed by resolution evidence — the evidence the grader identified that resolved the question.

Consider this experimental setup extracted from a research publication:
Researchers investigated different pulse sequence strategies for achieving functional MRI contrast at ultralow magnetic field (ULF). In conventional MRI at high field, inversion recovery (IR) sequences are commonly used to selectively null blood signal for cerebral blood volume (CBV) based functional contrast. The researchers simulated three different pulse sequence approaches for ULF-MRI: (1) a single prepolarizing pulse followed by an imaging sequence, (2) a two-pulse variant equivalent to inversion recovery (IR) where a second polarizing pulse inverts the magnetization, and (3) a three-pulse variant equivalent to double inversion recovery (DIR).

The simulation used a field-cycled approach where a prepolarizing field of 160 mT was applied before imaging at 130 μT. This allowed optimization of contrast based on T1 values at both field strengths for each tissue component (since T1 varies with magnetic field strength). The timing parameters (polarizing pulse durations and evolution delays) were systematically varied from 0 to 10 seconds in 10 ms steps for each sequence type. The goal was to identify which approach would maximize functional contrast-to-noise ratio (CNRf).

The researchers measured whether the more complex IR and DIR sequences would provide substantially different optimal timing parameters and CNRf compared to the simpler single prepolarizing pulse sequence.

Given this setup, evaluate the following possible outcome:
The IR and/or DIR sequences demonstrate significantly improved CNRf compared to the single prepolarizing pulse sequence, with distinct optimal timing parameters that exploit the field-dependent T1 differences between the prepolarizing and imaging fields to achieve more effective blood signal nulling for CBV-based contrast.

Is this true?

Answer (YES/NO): NO